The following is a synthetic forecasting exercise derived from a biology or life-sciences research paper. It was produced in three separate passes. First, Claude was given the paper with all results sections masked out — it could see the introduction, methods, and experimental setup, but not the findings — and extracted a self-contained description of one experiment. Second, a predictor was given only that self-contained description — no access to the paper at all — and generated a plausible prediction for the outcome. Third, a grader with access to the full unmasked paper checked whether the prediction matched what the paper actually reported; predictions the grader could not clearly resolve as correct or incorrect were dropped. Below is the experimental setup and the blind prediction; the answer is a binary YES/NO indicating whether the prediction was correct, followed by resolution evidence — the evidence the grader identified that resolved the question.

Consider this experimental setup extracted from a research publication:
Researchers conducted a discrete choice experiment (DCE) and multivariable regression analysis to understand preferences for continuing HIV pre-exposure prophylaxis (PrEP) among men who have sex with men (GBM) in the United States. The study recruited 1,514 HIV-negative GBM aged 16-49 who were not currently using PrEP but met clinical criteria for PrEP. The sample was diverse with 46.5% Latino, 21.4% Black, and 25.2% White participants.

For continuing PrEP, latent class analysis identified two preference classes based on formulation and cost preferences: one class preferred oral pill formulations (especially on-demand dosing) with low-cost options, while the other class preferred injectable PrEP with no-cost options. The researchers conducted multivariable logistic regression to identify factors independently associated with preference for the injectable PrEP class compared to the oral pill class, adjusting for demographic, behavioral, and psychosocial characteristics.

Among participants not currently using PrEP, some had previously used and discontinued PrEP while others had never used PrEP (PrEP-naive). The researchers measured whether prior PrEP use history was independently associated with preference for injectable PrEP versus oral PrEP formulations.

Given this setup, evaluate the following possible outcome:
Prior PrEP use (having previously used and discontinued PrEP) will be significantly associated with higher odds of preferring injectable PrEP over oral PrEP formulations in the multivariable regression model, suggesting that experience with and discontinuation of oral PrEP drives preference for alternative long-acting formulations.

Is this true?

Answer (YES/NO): YES